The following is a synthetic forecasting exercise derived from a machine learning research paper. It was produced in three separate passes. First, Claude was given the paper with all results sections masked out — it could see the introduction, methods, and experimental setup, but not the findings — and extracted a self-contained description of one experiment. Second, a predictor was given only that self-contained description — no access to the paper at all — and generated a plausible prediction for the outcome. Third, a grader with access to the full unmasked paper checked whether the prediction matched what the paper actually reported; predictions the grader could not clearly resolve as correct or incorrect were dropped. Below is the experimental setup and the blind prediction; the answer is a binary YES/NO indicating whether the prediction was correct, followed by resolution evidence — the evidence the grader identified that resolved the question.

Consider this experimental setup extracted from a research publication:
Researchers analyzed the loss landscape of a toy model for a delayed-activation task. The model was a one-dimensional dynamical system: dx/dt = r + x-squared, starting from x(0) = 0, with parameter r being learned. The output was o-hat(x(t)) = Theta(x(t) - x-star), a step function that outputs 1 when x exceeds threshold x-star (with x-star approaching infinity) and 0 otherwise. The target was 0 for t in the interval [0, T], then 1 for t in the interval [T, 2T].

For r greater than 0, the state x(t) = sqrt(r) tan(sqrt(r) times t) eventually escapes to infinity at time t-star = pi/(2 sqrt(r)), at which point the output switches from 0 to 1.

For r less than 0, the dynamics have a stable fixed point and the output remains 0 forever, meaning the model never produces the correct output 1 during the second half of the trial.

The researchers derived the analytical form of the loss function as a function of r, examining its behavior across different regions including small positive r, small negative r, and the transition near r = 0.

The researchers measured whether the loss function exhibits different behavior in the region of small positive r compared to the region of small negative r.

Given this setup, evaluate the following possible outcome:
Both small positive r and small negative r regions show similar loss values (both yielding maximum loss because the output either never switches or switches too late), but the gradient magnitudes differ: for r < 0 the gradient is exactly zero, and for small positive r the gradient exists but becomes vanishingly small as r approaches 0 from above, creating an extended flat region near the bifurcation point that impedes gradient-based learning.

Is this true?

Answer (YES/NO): NO